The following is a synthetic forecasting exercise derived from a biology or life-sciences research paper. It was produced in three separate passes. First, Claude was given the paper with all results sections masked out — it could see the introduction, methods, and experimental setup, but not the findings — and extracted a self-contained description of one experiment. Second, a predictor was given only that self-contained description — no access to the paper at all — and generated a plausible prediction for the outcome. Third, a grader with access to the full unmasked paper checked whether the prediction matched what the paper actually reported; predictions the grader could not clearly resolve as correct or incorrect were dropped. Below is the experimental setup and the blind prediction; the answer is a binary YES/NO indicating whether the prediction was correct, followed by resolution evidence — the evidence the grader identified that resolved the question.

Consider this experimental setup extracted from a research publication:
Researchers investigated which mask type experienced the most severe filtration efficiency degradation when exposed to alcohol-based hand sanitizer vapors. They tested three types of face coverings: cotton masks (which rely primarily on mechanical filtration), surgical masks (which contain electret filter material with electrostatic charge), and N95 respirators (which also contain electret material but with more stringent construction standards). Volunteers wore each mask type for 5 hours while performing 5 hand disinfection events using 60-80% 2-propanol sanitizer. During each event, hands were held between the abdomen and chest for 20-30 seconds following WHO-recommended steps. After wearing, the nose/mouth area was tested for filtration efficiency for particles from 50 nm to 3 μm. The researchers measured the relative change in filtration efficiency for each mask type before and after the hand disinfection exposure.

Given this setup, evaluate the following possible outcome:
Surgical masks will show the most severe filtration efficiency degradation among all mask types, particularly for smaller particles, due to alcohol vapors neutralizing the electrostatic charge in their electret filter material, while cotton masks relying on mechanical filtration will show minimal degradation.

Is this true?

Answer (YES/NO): YES